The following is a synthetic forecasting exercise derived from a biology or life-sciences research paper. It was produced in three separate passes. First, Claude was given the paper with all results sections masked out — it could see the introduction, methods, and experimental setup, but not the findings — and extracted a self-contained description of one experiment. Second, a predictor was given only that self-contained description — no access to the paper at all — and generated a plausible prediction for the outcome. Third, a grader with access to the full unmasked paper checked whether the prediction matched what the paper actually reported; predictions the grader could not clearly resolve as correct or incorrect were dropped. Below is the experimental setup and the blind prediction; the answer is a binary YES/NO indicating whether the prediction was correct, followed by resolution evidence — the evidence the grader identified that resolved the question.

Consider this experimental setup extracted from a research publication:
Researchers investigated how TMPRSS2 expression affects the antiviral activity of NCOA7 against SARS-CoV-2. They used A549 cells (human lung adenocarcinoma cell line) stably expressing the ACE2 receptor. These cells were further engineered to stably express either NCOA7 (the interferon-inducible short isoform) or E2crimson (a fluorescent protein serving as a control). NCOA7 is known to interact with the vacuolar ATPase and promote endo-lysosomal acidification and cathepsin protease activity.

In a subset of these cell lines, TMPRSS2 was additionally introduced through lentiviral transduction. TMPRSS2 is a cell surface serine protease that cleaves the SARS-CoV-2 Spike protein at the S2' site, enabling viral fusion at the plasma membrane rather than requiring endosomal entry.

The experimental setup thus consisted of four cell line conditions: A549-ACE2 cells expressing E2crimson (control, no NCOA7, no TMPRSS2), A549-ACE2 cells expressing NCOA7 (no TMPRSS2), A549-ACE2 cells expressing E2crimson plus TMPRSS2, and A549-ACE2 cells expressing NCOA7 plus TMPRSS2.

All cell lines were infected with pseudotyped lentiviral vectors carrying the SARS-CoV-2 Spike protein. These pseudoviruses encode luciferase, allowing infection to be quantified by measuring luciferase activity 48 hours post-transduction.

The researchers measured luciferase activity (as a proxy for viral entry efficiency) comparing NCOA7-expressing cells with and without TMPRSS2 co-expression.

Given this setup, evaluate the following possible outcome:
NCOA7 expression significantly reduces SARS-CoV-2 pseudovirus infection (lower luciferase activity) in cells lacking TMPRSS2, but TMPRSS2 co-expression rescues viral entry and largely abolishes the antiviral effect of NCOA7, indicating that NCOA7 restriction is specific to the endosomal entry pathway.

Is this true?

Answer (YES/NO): NO